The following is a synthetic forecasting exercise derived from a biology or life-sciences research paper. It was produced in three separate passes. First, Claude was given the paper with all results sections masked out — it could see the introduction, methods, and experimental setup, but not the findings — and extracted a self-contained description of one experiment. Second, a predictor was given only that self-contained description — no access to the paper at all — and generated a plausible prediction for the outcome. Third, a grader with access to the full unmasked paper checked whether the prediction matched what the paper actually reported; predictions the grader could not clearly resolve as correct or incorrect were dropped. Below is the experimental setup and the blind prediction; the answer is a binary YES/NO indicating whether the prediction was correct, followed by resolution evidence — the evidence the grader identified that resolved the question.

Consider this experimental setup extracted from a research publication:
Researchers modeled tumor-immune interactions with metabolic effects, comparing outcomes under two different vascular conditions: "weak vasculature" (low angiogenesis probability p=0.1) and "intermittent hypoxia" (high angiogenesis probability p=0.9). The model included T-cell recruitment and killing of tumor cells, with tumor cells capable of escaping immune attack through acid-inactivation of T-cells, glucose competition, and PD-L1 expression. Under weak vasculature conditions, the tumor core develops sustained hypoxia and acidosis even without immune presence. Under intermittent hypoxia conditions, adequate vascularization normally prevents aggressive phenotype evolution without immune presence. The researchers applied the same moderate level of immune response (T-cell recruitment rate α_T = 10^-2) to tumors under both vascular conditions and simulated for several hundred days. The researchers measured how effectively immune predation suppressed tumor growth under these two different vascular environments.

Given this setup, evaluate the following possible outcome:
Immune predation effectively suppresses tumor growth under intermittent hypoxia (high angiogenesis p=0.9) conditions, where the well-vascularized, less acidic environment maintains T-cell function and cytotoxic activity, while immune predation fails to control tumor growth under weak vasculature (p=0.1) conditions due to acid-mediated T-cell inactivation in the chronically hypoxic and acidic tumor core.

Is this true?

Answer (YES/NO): NO